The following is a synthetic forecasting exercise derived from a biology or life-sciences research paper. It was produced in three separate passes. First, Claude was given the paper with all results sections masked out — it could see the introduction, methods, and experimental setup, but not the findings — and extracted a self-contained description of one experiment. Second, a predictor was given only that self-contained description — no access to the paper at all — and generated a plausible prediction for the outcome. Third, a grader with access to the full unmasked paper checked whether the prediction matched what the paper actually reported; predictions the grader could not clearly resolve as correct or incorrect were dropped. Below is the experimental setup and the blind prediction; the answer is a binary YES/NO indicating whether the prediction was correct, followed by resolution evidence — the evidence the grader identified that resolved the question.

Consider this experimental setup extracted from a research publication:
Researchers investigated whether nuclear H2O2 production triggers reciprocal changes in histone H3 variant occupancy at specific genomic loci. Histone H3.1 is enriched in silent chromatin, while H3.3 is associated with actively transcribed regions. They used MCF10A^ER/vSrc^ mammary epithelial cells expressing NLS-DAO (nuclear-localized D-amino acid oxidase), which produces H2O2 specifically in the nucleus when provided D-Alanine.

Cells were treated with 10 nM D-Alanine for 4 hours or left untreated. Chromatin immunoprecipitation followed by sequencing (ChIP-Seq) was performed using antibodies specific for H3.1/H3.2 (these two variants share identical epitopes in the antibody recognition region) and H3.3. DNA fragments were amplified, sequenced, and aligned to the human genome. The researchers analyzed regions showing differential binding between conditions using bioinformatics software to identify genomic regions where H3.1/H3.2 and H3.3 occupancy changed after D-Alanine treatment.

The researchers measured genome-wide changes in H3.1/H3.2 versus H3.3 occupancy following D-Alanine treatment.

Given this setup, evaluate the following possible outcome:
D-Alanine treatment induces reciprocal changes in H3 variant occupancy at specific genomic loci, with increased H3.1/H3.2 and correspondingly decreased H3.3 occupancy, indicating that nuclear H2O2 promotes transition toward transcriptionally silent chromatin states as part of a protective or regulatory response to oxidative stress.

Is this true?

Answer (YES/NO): NO